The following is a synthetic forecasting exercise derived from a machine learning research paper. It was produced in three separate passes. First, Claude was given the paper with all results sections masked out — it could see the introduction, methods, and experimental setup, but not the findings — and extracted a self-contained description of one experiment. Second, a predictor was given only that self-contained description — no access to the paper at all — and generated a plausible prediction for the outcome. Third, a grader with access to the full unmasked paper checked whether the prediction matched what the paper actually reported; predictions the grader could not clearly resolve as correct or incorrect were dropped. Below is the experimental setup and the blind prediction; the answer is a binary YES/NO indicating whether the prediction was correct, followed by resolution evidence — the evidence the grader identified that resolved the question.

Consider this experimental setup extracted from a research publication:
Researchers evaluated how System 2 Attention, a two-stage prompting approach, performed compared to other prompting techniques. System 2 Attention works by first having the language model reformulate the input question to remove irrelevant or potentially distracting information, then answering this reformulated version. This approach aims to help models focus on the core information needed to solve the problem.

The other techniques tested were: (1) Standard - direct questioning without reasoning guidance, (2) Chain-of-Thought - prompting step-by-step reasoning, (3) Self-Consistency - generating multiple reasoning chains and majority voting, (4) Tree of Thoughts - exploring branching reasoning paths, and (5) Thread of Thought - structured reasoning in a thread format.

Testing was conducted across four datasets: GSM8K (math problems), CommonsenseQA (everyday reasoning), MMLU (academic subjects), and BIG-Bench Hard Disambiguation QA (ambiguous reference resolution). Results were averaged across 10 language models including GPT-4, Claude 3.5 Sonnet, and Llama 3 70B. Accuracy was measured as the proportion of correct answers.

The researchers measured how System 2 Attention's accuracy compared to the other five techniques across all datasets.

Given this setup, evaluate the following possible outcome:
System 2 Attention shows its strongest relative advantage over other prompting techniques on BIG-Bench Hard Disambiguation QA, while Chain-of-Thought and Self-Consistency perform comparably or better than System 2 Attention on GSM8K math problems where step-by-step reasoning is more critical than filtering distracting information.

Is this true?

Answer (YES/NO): NO